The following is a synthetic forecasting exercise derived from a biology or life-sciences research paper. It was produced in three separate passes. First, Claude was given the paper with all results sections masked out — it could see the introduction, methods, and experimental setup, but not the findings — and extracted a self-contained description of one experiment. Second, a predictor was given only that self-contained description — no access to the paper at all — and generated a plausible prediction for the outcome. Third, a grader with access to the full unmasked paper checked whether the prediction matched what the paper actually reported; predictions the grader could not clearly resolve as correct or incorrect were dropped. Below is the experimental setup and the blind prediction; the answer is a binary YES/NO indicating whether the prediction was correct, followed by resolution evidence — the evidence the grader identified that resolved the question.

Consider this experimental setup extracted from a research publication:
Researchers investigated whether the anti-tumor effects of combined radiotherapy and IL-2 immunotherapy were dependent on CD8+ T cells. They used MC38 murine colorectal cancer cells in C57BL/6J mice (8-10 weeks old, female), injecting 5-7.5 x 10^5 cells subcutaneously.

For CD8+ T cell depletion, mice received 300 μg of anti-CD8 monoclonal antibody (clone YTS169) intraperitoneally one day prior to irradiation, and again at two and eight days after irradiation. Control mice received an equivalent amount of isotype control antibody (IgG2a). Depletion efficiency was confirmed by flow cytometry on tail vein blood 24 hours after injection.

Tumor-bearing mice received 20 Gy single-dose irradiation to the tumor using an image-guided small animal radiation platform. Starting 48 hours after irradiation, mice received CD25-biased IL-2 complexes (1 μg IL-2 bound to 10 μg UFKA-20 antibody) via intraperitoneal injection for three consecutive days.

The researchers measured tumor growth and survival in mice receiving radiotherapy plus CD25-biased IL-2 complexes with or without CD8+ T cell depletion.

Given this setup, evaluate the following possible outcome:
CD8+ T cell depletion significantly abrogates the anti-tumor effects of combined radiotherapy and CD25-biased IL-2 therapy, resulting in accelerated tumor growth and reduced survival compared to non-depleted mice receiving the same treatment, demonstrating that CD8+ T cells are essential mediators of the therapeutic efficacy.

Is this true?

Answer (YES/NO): YES